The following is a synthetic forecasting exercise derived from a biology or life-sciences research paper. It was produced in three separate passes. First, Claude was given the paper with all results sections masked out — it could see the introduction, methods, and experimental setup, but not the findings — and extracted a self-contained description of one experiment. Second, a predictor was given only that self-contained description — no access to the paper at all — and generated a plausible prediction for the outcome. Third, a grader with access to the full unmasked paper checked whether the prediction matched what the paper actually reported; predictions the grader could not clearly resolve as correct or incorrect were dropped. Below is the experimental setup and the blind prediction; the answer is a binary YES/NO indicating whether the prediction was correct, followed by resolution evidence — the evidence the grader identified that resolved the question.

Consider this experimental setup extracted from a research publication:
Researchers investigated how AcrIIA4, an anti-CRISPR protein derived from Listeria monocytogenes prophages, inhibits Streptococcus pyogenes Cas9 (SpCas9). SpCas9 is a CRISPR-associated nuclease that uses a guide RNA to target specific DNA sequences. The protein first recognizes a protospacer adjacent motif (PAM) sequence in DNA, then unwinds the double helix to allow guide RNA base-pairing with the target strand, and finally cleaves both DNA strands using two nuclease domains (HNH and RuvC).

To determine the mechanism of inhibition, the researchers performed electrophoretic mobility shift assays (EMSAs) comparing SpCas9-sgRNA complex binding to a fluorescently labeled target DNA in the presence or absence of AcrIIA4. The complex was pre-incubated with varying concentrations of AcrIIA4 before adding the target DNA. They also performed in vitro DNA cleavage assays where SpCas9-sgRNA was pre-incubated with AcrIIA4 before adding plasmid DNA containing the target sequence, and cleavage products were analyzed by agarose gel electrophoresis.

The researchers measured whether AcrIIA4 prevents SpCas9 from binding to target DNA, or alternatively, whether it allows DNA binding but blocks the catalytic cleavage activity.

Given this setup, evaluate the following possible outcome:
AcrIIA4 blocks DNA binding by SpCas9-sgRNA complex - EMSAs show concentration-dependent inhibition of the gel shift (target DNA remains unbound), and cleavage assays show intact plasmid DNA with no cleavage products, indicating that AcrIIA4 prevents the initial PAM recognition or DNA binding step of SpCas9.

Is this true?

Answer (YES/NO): YES